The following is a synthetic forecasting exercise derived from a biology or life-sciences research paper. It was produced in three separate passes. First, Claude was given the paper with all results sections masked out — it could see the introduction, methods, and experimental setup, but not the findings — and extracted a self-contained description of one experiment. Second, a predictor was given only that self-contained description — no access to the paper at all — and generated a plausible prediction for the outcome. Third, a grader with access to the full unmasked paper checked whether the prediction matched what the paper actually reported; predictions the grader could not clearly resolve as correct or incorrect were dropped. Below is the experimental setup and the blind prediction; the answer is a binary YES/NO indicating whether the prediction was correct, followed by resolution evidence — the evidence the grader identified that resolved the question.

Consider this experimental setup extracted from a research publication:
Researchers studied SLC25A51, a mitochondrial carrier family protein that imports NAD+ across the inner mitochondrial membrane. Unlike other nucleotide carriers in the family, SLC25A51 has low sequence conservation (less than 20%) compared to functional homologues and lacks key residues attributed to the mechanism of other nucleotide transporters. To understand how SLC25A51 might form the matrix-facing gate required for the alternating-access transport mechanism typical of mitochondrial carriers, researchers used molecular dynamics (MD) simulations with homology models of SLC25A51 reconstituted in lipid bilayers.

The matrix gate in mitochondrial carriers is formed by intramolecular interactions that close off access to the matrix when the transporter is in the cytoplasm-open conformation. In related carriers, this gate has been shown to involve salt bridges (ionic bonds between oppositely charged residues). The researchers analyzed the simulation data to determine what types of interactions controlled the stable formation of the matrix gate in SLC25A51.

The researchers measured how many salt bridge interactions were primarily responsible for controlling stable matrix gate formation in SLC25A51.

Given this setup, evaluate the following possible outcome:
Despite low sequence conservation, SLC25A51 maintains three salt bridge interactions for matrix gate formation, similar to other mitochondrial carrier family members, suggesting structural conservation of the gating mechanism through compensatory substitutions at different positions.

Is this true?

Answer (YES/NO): NO